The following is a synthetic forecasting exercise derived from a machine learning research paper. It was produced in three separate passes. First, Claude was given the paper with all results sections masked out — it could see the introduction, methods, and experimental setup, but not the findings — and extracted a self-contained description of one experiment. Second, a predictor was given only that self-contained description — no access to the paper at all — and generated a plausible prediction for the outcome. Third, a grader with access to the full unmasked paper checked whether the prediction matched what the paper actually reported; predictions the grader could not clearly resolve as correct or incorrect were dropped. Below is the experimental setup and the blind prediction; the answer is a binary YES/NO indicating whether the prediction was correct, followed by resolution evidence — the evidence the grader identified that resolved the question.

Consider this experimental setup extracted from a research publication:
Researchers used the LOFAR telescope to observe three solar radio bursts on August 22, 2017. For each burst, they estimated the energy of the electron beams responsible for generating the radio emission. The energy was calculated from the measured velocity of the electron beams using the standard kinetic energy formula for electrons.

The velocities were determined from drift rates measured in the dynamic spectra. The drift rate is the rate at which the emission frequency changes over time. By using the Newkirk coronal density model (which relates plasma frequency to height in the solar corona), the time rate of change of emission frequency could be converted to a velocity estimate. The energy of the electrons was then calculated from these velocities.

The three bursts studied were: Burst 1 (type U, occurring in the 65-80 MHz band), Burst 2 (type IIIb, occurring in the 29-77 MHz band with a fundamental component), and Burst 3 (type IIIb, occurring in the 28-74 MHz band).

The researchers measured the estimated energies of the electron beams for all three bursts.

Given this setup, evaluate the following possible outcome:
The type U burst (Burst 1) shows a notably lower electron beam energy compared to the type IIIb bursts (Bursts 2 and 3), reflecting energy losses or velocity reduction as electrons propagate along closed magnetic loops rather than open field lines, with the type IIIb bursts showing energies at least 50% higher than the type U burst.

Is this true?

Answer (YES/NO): NO